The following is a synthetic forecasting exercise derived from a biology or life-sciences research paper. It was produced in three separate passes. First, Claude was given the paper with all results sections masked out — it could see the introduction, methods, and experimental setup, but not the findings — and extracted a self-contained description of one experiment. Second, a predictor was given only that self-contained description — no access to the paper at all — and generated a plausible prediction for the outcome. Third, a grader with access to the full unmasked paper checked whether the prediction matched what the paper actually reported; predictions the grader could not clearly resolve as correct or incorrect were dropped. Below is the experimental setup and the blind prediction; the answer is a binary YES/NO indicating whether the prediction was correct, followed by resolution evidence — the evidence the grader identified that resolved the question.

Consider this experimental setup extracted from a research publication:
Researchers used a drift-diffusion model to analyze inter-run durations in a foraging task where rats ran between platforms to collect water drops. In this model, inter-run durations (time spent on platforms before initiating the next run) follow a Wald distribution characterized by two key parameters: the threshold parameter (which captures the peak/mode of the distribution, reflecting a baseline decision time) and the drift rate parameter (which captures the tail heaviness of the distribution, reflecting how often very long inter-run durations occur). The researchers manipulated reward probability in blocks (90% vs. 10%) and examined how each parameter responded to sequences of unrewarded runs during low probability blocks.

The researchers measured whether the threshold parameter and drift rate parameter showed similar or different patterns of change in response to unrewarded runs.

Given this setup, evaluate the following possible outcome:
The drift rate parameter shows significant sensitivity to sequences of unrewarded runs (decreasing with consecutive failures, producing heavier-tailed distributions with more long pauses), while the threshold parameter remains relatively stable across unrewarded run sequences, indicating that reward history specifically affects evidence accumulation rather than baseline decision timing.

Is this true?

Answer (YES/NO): YES